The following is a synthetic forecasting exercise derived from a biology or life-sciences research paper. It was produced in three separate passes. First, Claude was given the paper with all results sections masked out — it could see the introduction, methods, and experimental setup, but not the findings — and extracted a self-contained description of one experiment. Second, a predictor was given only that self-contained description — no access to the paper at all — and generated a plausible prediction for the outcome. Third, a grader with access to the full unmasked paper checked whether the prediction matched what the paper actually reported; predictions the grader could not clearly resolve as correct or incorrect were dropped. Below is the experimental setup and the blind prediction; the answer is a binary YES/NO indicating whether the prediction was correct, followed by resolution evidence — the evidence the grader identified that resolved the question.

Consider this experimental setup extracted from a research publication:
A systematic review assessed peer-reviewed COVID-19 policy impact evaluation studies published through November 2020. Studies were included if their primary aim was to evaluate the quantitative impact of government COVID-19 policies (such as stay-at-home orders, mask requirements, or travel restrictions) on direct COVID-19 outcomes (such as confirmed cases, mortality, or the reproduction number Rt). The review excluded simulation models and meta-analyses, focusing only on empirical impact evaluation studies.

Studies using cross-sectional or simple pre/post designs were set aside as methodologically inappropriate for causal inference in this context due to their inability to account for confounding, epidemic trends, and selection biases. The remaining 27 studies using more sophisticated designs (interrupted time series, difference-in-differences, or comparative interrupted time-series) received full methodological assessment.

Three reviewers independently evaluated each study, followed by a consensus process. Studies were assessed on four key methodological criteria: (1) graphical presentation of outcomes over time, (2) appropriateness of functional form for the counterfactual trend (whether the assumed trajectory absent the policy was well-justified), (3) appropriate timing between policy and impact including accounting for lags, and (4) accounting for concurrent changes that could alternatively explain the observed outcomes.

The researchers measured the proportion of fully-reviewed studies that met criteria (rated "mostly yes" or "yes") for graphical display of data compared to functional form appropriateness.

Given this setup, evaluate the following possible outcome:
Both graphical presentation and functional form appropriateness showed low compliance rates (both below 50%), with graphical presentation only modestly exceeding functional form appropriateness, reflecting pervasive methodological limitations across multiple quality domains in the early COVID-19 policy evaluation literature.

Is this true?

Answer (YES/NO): NO